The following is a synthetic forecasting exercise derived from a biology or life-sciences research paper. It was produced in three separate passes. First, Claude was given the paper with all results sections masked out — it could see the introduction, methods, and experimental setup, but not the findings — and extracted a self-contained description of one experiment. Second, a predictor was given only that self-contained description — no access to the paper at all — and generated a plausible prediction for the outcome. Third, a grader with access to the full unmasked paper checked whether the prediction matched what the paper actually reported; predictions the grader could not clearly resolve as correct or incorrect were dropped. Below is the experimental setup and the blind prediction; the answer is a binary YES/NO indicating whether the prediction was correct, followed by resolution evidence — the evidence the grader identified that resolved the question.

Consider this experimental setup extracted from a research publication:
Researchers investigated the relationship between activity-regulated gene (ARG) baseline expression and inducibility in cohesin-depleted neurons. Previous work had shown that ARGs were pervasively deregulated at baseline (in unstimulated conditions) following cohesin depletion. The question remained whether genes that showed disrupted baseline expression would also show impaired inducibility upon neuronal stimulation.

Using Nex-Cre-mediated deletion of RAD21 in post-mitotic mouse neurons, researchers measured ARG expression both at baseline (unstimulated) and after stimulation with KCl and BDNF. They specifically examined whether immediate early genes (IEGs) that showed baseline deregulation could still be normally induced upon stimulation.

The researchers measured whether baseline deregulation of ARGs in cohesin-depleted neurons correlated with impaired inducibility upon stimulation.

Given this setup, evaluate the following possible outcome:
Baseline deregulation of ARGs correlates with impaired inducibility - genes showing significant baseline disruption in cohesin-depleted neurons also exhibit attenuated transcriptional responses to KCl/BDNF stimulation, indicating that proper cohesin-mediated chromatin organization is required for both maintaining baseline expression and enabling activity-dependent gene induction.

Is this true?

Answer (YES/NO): NO